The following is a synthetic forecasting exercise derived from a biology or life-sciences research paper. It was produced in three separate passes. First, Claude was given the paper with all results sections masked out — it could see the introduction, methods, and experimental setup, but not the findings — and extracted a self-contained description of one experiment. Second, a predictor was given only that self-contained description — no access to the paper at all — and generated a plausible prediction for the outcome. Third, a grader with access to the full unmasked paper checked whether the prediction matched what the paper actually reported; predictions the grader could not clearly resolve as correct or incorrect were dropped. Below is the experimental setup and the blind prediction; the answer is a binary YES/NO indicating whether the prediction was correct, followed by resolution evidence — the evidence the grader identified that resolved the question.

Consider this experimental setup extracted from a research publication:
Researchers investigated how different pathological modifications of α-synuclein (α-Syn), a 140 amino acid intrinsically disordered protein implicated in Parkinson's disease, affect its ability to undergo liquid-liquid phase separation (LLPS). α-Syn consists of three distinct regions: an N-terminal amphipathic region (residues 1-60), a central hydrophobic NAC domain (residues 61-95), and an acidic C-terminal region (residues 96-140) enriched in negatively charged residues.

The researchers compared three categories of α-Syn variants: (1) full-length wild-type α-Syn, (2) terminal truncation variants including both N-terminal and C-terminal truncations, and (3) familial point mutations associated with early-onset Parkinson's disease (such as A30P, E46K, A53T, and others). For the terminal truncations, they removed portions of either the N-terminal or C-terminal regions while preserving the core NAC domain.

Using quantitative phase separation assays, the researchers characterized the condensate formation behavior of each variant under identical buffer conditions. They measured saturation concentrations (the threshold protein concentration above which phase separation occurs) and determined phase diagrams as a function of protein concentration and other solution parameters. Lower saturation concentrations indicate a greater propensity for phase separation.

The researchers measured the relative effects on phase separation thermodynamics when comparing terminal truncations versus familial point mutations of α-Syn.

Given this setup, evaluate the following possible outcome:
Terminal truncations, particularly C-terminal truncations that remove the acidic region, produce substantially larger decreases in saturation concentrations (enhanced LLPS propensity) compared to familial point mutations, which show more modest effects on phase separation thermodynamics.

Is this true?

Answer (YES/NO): YES